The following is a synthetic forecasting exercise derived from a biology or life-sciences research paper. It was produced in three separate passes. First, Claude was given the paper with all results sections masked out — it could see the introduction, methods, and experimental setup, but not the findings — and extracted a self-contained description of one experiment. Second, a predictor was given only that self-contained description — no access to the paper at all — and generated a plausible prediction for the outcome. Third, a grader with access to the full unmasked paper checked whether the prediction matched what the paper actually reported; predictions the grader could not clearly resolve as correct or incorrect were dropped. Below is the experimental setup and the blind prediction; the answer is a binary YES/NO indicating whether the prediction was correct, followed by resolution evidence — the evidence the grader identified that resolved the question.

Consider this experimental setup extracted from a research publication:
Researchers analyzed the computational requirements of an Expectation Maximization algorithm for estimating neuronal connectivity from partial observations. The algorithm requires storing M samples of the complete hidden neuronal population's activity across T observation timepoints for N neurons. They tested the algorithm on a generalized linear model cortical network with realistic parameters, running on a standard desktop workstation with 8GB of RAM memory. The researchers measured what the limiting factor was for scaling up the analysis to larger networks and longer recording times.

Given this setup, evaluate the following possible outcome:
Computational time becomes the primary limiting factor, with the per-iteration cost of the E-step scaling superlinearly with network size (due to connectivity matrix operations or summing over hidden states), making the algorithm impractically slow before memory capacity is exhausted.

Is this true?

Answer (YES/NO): NO